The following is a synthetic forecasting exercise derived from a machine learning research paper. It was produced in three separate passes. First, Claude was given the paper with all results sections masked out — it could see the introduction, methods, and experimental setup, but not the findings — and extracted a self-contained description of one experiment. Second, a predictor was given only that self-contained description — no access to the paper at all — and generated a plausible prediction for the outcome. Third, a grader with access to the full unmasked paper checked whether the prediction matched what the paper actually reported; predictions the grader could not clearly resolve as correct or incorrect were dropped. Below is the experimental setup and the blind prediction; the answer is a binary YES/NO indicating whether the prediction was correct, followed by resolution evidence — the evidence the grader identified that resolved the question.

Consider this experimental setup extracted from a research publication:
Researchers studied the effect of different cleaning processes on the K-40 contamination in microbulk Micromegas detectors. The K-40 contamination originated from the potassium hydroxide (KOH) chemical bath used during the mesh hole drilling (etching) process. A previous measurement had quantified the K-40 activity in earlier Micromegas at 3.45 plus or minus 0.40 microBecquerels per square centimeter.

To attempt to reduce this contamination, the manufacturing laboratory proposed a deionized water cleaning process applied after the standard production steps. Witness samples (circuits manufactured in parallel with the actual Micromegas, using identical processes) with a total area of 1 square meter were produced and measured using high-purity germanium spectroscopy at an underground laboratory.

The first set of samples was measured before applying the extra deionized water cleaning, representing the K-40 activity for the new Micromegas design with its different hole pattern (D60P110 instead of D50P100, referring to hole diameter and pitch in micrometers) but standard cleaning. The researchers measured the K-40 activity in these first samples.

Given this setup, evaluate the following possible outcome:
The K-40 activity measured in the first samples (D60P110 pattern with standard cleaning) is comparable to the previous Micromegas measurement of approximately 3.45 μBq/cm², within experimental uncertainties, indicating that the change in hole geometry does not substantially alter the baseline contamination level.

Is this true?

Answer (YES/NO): NO